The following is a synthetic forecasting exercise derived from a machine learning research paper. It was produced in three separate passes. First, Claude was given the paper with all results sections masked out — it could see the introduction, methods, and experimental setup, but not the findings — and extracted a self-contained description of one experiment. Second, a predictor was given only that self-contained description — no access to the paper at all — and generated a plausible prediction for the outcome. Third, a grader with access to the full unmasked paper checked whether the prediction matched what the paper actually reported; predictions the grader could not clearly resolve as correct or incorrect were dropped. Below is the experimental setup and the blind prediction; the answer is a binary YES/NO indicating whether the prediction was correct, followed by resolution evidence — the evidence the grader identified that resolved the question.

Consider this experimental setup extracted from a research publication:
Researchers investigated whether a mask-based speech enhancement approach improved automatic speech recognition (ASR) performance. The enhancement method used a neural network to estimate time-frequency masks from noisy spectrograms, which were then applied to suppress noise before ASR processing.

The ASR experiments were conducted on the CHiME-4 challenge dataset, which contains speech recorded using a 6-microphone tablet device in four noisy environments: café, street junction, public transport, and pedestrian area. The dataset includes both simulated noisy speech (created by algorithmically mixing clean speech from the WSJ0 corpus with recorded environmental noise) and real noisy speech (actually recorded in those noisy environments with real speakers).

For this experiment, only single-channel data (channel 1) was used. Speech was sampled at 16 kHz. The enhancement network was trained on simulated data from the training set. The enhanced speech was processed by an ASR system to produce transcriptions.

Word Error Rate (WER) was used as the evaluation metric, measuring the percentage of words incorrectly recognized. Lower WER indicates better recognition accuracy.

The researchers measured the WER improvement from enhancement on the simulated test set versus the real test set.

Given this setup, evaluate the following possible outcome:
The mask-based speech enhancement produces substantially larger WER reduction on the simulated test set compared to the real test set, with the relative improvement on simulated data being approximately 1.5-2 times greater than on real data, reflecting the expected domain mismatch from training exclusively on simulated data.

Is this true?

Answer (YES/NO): NO